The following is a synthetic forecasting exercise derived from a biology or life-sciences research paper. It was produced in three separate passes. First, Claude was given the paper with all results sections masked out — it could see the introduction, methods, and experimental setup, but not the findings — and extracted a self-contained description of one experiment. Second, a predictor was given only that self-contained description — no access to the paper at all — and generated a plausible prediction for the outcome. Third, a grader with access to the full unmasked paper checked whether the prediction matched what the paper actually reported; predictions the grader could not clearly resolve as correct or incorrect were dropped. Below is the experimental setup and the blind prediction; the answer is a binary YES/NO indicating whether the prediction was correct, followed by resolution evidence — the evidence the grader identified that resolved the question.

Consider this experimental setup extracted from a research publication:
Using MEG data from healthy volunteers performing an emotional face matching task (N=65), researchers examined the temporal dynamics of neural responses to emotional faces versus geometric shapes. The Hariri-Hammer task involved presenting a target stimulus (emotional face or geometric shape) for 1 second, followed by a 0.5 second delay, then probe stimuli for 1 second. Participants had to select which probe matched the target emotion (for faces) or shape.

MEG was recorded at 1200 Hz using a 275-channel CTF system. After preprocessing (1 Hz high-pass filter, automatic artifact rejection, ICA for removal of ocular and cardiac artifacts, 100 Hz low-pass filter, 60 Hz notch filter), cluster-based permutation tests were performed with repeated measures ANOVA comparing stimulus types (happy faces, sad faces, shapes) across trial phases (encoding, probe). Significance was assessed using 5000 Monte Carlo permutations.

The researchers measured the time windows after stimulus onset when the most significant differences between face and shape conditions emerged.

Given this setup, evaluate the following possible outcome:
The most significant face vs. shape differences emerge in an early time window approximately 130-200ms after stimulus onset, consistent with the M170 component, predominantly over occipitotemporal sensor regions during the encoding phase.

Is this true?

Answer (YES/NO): NO